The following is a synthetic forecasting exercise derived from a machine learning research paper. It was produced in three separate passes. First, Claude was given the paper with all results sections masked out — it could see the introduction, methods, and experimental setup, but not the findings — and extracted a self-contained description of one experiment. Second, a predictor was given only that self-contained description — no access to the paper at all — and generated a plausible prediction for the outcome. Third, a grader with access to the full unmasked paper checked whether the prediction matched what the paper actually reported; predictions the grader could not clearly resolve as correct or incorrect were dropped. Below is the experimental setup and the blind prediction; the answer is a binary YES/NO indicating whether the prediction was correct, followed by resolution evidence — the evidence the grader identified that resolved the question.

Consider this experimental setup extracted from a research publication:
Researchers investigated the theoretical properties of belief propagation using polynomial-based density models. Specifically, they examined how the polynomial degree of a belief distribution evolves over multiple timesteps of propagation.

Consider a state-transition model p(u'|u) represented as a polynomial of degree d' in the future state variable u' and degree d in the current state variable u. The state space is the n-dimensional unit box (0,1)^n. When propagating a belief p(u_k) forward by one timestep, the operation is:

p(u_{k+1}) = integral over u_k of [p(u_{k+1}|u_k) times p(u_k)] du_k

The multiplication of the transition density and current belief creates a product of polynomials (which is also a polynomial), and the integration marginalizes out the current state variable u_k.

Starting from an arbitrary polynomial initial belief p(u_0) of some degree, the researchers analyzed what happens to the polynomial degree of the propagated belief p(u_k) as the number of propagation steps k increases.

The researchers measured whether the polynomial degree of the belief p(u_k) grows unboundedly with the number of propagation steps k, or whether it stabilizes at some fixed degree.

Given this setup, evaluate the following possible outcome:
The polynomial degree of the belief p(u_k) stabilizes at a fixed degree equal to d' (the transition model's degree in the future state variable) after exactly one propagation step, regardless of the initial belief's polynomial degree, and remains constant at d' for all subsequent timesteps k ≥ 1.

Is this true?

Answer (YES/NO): YES